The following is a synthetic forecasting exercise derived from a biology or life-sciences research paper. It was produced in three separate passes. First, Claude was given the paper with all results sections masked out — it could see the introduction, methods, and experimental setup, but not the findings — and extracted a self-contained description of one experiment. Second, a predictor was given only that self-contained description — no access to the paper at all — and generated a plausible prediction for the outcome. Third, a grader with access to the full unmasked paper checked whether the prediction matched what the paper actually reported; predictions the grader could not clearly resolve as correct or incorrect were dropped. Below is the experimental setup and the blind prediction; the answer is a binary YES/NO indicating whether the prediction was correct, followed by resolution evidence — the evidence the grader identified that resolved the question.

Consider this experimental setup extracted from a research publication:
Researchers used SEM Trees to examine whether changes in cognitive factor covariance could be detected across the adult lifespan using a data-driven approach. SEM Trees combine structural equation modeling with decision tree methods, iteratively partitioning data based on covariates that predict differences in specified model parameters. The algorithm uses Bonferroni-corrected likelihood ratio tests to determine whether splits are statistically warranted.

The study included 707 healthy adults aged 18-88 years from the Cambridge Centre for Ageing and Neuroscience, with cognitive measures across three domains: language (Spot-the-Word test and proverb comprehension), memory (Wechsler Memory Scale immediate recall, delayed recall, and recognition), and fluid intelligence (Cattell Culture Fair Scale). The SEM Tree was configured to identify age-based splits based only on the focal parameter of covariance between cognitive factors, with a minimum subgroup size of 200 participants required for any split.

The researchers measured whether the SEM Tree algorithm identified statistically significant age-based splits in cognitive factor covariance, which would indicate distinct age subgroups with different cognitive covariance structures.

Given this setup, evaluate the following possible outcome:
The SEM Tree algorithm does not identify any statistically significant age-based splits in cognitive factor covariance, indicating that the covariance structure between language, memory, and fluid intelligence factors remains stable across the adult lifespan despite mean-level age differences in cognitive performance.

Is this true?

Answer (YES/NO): YES